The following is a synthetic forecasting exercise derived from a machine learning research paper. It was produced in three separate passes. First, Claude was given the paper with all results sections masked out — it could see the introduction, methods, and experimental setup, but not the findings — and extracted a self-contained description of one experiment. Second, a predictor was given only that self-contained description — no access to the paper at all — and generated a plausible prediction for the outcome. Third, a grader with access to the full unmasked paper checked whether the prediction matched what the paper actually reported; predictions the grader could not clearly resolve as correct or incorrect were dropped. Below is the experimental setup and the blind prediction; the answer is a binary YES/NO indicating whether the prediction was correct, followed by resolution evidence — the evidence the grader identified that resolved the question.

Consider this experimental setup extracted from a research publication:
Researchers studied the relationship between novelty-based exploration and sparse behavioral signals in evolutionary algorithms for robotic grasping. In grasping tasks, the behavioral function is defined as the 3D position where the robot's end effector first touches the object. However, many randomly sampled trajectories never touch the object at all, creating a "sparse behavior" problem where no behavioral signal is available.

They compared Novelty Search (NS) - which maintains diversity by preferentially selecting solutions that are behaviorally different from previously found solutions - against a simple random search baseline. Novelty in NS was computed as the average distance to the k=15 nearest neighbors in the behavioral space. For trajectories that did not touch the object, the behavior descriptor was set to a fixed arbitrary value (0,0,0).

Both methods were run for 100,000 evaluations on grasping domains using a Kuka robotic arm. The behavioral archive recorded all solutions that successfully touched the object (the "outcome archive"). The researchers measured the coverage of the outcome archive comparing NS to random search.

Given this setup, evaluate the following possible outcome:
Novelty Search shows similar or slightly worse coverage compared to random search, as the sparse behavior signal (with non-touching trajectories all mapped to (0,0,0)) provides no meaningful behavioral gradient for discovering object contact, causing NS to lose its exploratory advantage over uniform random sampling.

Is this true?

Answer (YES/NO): YES